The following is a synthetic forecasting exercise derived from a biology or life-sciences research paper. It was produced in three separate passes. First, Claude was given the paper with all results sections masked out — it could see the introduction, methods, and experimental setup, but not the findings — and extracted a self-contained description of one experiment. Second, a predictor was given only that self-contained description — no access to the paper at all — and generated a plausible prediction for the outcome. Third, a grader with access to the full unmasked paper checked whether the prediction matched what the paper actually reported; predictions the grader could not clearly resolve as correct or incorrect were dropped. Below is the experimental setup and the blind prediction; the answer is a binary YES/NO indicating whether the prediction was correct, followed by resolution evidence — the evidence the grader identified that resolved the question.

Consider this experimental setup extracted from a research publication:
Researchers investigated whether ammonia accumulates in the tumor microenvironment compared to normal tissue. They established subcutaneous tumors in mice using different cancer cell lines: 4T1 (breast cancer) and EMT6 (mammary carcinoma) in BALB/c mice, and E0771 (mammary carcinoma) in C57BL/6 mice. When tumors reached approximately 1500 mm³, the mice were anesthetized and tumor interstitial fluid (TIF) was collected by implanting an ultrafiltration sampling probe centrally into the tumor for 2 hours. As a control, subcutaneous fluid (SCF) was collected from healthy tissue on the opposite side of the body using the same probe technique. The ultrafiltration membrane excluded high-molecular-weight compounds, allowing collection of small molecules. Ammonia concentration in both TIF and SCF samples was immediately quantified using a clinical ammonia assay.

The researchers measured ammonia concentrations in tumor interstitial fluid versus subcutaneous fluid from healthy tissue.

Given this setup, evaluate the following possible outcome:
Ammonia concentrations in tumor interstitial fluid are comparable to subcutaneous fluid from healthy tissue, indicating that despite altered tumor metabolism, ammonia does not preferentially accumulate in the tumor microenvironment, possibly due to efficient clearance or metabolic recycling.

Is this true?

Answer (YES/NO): NO